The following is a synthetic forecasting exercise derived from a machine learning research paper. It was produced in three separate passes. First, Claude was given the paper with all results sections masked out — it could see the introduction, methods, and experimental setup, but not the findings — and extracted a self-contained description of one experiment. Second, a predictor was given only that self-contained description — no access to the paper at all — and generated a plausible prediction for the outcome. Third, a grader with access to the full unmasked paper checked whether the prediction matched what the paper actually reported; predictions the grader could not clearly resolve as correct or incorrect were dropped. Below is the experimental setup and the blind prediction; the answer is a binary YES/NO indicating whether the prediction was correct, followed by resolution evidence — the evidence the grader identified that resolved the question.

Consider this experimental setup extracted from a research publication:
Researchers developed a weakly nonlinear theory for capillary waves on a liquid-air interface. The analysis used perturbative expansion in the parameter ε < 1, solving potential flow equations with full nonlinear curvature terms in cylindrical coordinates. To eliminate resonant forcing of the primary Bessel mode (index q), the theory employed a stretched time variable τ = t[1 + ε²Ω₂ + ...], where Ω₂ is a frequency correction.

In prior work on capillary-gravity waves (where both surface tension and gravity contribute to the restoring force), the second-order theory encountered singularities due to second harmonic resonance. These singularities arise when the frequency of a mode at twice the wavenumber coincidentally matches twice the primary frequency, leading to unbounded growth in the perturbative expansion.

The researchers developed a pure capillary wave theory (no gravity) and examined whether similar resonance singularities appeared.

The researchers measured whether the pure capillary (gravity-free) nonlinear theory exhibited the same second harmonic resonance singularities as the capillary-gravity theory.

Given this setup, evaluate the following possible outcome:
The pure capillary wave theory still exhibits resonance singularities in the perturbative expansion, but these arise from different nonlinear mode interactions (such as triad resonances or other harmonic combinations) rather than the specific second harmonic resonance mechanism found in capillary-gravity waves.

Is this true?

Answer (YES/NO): NO